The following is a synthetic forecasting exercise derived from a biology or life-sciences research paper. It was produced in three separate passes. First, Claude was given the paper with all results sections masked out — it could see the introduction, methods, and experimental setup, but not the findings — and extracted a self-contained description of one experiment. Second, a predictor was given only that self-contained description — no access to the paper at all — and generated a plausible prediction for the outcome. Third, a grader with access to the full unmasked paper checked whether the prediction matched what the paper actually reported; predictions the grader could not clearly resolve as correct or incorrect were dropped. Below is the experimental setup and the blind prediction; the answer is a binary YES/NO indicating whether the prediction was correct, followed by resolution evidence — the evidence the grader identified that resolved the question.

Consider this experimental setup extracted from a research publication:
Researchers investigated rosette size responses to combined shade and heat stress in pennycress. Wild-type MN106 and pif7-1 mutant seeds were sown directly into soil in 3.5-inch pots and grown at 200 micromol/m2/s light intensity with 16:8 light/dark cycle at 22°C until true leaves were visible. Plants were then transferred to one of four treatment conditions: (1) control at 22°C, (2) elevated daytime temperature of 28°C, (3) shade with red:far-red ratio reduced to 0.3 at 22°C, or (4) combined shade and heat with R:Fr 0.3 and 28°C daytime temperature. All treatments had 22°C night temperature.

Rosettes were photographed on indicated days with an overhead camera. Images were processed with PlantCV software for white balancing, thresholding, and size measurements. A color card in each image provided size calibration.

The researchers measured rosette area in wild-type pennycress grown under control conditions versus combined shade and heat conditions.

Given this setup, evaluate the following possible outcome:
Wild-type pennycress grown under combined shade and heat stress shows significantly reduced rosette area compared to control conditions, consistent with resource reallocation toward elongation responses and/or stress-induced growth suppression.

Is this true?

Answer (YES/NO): NO